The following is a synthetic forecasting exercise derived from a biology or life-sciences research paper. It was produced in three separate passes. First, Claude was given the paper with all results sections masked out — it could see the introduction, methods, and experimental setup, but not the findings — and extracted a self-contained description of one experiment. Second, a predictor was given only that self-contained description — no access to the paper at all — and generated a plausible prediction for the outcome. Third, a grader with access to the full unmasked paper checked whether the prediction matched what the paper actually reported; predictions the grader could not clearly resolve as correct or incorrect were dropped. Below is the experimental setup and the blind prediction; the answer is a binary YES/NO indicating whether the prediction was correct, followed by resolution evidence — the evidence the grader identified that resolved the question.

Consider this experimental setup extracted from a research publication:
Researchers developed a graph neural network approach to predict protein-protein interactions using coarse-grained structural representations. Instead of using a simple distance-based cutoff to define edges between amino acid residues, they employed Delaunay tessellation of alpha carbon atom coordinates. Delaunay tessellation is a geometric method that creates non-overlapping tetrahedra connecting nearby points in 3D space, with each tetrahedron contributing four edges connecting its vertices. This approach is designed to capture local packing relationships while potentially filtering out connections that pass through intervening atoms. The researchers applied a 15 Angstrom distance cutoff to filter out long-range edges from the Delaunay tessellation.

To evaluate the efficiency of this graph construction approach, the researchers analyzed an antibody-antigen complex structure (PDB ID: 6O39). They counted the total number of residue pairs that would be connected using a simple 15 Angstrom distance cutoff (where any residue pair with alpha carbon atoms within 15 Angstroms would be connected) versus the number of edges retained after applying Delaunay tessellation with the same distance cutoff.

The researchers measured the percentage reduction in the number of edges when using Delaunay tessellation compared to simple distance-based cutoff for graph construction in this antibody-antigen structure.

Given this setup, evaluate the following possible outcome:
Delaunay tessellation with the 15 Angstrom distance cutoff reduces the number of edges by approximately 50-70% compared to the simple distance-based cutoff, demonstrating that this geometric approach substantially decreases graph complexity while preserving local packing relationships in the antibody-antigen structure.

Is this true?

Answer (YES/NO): YES